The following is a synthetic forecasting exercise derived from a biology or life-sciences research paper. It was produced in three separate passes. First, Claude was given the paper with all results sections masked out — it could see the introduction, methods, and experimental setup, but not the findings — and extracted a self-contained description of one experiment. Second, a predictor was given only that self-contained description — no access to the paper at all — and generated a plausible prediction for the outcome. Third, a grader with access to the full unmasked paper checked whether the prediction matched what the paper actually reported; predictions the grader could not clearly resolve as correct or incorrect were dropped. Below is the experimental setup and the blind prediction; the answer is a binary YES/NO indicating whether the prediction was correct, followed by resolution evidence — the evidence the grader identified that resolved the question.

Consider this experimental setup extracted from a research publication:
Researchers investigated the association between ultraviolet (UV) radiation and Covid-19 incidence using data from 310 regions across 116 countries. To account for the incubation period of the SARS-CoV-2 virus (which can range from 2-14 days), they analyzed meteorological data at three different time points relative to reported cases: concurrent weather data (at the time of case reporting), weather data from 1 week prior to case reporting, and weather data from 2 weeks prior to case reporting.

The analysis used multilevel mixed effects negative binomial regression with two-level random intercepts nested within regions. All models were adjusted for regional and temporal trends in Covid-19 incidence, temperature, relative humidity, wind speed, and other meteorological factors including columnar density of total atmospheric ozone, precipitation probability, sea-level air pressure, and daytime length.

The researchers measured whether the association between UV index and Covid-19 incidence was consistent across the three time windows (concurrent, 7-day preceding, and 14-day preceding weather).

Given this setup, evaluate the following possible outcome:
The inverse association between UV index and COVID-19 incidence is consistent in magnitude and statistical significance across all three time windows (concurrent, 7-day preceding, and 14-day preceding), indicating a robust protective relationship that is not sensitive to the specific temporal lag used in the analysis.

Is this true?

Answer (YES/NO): NO